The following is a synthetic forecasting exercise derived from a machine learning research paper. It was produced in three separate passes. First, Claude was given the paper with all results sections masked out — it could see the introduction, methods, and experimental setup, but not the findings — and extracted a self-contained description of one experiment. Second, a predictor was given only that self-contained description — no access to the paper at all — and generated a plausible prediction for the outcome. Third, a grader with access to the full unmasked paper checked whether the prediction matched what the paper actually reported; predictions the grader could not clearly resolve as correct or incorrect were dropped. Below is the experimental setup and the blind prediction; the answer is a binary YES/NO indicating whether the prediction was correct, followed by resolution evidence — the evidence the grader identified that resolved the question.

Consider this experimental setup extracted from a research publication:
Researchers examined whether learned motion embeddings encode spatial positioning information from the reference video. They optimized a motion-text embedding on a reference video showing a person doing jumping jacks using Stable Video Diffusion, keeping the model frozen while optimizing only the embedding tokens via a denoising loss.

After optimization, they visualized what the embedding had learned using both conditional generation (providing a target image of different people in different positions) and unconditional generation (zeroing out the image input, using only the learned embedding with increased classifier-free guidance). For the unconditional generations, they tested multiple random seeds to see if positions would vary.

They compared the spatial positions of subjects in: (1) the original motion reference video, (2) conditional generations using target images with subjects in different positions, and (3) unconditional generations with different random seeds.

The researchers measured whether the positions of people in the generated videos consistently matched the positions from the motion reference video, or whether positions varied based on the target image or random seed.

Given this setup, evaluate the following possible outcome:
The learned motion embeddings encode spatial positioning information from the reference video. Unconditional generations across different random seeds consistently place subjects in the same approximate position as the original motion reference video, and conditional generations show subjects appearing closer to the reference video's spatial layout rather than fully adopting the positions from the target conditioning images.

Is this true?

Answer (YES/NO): NO